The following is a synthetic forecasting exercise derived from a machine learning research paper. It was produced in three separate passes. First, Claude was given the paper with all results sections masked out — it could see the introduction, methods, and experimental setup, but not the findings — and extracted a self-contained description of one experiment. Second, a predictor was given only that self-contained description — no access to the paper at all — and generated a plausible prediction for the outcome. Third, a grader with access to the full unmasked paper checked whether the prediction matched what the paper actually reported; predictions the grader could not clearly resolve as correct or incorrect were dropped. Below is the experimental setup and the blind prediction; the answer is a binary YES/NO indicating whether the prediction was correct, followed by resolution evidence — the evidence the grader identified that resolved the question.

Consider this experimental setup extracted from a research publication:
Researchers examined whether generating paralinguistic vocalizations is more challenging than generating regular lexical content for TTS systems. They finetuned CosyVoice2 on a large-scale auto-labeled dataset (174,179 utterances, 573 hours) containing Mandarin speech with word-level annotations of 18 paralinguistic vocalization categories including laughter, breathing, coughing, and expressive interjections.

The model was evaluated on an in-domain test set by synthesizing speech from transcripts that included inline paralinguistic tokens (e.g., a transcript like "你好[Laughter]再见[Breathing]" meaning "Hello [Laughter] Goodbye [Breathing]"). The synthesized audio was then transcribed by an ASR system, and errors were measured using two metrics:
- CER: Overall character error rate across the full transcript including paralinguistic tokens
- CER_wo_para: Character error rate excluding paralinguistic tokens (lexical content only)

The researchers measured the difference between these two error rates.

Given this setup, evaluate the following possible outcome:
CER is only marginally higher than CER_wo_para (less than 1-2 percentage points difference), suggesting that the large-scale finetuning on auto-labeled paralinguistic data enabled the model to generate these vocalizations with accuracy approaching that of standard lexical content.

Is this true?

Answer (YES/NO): NO